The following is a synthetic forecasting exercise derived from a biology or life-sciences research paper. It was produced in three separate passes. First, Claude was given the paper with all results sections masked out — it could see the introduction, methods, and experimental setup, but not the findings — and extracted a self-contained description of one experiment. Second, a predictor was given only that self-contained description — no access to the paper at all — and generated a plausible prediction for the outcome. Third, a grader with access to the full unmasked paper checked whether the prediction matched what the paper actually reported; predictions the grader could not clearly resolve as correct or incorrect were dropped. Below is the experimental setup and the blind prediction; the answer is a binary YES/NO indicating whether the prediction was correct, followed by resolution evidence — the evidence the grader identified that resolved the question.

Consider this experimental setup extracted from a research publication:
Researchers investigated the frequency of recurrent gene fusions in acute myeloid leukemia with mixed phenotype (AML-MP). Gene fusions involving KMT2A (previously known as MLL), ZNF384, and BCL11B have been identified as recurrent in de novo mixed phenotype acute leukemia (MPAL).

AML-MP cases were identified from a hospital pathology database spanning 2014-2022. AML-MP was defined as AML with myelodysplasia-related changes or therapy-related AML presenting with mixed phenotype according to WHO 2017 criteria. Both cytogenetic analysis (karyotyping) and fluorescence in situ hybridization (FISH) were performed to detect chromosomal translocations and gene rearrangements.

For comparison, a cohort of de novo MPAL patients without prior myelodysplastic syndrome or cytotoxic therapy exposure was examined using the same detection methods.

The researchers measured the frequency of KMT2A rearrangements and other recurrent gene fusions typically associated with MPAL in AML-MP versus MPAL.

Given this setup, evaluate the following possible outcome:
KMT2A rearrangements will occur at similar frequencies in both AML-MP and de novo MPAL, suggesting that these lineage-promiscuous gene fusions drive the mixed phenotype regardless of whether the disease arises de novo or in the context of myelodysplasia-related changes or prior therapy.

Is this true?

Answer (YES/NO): NO